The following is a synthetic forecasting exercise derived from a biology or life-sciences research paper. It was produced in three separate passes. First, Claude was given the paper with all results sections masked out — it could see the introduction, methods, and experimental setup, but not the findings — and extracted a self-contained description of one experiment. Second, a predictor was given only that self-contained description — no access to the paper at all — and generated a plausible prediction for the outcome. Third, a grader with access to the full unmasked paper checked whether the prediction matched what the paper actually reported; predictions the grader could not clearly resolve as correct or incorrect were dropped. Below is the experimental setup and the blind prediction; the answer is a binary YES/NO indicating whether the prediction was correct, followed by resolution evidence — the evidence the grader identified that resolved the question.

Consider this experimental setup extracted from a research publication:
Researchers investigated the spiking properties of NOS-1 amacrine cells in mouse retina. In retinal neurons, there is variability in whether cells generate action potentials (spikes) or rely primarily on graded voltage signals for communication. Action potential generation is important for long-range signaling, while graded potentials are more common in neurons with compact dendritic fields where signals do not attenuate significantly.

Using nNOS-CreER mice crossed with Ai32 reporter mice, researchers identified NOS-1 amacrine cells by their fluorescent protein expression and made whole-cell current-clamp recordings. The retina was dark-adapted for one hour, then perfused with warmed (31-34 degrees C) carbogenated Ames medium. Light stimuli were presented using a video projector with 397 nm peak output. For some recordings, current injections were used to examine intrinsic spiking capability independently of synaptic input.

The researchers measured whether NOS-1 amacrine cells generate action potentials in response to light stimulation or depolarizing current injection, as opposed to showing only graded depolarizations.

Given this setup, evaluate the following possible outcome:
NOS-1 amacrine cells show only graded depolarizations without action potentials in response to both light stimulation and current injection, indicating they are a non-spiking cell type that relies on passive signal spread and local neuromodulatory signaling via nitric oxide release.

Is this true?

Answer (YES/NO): NO